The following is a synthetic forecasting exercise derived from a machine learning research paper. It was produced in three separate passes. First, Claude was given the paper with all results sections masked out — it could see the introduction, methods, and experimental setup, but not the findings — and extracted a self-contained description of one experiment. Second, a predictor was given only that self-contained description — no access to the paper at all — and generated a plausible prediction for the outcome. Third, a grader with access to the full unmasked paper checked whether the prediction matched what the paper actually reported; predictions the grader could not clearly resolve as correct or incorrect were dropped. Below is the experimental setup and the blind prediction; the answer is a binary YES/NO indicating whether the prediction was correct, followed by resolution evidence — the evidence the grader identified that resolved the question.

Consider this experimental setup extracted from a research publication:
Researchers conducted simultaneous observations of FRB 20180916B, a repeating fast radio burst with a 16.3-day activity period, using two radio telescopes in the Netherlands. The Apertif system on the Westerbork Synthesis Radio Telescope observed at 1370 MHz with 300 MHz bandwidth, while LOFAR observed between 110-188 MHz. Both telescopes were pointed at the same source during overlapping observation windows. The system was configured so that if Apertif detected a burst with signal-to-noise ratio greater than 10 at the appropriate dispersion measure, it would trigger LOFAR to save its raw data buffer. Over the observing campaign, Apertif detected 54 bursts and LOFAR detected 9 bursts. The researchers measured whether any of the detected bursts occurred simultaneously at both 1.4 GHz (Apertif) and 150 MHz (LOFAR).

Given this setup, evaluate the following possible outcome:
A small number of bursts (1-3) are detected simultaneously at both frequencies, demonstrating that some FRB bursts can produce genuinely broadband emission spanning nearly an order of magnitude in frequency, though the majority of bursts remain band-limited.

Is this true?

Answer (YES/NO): NO